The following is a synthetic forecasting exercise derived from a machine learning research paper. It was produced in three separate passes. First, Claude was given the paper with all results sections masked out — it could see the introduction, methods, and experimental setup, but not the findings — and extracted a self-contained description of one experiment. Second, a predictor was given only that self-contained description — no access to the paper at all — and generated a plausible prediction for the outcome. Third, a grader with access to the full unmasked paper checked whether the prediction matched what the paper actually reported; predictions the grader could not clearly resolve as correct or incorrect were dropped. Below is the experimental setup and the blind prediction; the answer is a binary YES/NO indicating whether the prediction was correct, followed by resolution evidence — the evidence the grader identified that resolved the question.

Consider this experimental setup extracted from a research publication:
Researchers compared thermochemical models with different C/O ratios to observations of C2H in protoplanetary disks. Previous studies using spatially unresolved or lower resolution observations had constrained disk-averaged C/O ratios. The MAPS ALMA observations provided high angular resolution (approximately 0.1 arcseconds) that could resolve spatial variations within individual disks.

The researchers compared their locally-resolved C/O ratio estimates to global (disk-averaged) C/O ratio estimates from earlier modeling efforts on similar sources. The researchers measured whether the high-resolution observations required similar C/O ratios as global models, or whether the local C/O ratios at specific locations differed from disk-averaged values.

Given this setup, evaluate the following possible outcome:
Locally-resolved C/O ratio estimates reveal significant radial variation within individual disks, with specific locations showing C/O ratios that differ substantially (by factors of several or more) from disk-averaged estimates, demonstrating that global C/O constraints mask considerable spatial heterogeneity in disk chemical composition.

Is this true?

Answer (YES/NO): YES